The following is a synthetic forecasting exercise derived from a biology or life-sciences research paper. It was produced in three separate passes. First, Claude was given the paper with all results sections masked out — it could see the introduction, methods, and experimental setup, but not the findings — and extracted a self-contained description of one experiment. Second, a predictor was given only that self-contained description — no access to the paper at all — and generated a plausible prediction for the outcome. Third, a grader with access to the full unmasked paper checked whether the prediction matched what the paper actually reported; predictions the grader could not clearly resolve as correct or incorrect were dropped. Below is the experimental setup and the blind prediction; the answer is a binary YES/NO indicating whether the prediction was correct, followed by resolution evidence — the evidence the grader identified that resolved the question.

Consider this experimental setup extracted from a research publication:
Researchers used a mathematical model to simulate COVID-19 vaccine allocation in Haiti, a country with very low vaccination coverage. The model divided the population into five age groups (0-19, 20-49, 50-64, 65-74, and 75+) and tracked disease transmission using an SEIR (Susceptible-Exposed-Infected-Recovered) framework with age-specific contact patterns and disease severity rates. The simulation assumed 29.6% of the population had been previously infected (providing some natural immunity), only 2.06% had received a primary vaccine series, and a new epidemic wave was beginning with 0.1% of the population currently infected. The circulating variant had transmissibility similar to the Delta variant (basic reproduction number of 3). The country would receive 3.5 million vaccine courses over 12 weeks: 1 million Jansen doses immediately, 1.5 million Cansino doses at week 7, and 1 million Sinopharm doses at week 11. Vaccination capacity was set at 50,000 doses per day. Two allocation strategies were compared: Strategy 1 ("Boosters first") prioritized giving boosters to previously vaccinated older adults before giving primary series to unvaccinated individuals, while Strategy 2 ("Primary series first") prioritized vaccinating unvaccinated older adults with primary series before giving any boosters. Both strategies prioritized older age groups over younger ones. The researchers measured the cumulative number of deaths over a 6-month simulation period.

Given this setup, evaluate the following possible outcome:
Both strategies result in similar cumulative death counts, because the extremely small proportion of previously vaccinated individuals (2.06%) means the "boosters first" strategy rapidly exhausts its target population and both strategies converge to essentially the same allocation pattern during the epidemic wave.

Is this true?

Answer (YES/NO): NO